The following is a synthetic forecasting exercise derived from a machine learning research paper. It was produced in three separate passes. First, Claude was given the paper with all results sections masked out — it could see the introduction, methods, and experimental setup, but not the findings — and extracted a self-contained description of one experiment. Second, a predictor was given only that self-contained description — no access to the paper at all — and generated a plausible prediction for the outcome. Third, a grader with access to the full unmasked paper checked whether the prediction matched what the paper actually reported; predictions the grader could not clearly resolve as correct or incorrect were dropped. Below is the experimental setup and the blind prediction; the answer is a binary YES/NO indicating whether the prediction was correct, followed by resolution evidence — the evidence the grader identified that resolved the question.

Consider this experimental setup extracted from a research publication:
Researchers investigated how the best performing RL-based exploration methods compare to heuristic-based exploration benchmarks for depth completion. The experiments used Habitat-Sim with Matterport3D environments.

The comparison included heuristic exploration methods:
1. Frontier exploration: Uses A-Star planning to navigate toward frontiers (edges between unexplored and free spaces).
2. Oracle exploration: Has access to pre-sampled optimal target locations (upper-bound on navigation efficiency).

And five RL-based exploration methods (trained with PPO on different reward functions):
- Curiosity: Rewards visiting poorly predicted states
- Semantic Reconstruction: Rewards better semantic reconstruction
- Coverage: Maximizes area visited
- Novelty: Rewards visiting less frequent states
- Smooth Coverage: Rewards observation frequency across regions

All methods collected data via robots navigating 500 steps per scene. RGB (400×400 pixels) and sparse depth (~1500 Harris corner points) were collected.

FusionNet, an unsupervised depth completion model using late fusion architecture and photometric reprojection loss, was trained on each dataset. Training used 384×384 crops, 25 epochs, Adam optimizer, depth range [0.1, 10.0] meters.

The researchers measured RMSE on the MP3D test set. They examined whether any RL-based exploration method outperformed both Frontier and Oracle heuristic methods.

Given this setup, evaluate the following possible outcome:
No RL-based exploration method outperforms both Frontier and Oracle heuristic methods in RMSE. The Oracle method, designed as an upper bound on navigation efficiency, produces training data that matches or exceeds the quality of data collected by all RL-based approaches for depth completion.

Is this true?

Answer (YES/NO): YES